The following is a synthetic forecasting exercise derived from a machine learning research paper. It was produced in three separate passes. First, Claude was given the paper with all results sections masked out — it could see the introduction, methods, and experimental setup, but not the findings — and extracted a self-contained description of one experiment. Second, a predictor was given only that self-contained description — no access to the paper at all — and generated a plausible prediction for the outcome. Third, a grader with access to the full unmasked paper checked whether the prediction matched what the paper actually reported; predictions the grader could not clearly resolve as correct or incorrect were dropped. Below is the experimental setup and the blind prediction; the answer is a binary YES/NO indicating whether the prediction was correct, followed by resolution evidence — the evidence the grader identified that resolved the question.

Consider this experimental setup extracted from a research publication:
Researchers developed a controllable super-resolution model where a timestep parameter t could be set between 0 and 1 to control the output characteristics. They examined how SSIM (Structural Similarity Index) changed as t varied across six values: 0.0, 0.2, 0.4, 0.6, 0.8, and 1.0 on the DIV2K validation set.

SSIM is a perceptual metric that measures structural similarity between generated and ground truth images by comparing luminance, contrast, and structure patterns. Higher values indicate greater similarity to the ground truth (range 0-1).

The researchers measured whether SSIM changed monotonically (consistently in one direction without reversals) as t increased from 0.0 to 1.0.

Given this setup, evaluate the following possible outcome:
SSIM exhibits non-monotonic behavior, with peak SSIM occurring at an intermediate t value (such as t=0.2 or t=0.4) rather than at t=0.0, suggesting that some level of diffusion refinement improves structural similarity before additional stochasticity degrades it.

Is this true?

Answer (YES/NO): NO